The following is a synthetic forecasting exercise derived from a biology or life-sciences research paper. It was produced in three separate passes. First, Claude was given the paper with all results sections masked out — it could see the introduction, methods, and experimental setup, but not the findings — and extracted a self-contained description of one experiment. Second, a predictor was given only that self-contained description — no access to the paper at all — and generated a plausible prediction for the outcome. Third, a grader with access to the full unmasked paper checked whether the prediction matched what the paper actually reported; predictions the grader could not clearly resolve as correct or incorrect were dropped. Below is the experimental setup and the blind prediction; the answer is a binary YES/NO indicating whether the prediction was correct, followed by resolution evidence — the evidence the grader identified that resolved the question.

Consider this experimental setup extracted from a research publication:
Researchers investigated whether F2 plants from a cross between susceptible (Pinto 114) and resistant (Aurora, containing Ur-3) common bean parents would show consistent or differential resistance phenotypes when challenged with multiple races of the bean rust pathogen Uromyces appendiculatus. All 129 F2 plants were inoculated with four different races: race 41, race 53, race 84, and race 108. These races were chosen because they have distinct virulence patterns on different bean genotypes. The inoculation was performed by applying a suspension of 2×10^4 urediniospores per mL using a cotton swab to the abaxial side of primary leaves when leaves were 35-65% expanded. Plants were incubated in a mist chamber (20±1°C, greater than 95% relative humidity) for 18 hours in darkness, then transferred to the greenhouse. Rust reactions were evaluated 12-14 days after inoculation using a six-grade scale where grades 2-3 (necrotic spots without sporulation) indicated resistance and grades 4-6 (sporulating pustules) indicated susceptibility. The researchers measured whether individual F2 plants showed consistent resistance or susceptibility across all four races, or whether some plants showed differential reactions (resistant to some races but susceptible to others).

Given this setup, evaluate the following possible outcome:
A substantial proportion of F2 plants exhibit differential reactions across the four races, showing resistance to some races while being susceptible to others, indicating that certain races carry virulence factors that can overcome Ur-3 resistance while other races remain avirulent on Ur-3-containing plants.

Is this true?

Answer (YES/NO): NO